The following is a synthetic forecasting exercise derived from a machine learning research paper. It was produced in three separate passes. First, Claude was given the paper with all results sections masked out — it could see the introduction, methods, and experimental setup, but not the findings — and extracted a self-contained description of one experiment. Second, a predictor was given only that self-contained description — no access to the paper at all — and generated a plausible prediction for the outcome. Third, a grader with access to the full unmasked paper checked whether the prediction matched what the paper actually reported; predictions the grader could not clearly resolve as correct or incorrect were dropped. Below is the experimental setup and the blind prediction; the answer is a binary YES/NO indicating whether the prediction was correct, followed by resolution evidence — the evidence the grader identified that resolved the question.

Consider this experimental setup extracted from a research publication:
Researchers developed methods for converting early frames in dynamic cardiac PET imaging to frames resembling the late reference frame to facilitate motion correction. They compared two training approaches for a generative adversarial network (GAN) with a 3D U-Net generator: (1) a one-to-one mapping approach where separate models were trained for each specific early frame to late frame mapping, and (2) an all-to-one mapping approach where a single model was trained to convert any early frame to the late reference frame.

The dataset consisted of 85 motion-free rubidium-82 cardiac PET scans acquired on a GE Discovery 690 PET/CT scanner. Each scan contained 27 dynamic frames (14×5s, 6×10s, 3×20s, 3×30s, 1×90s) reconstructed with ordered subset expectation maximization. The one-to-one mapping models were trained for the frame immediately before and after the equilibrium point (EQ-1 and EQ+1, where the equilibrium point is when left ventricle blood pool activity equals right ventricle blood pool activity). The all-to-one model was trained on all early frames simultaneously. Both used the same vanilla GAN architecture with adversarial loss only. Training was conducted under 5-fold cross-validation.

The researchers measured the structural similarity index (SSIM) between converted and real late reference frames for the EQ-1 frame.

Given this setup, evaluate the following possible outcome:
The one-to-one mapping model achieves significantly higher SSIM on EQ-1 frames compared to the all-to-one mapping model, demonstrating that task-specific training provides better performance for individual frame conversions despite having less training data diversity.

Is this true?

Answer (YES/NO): NO